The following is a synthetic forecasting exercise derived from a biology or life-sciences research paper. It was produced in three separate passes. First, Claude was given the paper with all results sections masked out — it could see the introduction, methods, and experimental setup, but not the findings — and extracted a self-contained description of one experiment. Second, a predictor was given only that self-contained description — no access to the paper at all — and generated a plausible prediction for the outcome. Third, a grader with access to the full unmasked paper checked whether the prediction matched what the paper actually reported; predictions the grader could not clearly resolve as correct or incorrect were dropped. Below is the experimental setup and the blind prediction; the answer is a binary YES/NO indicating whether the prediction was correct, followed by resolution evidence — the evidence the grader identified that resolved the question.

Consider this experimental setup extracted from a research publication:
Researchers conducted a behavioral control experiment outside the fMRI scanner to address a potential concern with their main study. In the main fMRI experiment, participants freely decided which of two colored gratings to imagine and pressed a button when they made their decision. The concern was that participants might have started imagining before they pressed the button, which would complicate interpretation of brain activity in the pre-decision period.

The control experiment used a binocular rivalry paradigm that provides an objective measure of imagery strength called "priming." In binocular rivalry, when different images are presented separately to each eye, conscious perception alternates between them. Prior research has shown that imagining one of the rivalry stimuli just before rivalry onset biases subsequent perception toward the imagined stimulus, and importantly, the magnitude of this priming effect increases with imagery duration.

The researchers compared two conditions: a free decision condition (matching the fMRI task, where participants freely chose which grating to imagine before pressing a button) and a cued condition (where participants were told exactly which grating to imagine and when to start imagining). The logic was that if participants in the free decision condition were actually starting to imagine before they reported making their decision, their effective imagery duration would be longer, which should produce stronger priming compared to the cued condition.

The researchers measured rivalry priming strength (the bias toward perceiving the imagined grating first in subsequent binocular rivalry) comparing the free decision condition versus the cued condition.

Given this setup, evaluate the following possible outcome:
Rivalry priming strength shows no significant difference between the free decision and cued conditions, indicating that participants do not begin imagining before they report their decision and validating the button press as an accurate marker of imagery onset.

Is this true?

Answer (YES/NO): NO